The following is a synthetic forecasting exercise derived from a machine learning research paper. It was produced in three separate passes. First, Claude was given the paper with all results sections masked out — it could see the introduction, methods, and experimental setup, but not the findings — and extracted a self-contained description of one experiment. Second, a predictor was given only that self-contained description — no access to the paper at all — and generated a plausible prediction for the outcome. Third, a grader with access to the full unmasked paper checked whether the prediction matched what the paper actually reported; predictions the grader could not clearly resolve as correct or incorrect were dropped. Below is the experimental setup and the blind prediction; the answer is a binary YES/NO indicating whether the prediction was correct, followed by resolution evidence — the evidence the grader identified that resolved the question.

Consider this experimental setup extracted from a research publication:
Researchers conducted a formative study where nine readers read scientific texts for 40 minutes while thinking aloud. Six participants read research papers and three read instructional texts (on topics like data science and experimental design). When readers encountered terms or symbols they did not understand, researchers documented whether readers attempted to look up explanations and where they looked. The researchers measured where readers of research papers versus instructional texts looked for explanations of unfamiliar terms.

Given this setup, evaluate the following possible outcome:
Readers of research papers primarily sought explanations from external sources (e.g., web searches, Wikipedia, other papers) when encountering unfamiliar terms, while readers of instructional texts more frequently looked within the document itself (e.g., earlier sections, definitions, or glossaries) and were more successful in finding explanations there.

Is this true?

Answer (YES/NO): NO